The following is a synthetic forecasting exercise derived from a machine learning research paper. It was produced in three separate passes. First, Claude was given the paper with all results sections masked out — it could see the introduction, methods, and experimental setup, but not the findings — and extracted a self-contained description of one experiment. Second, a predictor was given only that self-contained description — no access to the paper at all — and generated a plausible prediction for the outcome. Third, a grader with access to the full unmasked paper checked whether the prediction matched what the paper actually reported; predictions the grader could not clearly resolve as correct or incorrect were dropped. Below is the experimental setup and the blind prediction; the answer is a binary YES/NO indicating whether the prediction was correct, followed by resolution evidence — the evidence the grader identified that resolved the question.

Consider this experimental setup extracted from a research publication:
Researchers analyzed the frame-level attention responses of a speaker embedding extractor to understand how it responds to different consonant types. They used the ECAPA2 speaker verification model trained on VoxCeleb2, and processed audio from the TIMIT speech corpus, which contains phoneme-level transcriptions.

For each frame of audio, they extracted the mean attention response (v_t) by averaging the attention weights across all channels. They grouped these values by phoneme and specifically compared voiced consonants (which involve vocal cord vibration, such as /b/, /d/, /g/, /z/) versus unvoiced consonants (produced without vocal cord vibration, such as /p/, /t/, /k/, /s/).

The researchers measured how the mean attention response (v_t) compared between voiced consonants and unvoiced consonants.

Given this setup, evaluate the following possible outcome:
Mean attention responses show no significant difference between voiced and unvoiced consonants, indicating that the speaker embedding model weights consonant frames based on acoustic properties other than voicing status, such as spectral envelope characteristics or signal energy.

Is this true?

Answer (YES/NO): NO